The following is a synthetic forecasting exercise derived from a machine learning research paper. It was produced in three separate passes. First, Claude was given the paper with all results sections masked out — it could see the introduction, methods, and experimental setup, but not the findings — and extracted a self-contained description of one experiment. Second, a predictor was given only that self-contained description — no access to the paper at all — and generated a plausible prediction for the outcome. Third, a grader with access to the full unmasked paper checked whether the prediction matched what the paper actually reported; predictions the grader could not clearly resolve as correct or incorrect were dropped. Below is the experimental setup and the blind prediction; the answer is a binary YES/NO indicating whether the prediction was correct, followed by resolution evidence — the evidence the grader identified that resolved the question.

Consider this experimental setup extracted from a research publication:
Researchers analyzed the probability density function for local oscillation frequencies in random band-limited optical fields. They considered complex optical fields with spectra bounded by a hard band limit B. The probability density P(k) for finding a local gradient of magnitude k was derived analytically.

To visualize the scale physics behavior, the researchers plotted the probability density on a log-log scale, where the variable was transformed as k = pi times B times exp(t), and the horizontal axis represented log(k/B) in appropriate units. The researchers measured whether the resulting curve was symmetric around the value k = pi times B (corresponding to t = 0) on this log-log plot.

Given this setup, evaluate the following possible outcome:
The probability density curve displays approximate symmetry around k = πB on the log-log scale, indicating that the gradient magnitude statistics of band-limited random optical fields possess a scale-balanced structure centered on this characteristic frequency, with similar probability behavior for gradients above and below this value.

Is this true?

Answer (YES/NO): YES